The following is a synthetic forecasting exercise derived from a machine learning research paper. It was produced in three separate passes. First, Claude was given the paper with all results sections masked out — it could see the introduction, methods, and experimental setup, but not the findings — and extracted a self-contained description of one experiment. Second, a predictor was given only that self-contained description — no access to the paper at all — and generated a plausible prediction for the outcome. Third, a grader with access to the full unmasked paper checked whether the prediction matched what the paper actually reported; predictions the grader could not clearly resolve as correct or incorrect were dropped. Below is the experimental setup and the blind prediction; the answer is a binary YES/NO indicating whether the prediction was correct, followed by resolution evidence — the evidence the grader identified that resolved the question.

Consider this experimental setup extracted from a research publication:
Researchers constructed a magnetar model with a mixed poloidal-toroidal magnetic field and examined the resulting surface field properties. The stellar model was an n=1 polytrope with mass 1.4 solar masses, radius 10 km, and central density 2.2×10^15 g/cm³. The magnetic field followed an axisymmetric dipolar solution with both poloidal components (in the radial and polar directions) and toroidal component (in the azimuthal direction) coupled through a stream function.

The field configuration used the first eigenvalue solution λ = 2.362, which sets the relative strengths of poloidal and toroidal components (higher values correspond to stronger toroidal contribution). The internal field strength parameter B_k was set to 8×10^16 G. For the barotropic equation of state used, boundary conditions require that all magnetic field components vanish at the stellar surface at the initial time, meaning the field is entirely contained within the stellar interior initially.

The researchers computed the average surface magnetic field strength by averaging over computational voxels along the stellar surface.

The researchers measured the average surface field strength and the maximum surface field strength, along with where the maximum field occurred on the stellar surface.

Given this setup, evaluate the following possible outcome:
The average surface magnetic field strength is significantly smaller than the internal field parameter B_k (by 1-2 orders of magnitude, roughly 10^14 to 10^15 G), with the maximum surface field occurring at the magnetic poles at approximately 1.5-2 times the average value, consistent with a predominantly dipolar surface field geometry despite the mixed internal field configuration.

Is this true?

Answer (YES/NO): NO